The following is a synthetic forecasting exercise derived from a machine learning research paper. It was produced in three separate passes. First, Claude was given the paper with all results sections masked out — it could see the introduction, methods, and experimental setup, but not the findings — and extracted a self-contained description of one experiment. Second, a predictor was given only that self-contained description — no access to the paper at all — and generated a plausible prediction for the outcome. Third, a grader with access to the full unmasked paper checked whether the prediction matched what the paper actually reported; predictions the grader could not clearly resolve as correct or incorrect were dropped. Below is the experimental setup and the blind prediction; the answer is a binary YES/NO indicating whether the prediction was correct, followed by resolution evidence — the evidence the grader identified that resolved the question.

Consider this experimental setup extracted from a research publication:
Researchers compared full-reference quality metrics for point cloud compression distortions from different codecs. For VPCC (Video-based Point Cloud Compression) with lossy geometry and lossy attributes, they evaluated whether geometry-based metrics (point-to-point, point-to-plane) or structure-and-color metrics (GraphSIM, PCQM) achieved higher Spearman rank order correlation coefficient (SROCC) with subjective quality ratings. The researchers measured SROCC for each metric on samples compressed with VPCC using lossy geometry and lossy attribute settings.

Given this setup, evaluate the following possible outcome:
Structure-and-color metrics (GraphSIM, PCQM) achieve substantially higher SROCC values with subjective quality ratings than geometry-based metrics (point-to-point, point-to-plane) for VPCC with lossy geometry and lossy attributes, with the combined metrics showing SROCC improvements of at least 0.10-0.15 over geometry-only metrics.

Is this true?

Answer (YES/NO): NO